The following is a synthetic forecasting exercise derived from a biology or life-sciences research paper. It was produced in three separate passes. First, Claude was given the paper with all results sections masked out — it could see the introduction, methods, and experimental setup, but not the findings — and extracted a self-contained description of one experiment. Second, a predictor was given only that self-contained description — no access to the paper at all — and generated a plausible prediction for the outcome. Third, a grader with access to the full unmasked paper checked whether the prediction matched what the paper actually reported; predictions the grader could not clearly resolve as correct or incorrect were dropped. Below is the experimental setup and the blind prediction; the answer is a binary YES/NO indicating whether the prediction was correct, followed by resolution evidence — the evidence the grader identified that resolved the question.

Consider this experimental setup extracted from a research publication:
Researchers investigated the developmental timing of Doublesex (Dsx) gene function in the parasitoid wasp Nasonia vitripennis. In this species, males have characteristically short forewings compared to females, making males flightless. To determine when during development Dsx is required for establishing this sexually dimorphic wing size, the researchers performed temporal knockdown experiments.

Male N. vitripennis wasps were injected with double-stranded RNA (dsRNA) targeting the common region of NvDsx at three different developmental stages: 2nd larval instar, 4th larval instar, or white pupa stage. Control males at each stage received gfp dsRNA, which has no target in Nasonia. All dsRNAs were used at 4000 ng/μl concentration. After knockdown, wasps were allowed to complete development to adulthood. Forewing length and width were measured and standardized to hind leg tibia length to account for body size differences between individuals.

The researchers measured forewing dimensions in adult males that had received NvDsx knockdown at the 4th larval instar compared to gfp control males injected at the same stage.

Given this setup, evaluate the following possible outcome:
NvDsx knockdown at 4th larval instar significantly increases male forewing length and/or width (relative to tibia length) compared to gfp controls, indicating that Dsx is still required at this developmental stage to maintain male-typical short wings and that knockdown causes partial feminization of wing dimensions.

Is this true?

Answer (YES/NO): YES